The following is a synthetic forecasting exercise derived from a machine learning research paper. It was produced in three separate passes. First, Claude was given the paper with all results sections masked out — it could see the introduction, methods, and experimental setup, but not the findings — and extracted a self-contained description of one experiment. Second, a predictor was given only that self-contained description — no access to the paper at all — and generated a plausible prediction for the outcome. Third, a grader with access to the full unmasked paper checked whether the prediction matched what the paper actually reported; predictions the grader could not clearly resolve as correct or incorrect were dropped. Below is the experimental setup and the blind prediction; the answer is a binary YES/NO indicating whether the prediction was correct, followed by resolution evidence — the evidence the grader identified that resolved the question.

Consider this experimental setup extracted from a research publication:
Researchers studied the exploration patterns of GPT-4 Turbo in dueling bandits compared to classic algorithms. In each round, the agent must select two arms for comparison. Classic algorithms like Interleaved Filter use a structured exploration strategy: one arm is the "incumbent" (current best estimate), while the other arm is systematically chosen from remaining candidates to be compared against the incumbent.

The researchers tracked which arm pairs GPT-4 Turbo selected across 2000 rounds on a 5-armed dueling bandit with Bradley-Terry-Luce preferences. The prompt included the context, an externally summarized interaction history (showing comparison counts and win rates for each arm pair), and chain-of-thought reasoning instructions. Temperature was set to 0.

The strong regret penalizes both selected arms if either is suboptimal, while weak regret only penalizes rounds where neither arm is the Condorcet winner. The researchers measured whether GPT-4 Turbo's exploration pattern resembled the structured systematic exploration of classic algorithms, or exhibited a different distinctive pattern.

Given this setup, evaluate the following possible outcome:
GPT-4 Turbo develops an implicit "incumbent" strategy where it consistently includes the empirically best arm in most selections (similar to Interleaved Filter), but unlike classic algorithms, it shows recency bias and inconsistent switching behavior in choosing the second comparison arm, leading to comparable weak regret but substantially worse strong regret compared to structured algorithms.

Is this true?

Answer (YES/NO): NO